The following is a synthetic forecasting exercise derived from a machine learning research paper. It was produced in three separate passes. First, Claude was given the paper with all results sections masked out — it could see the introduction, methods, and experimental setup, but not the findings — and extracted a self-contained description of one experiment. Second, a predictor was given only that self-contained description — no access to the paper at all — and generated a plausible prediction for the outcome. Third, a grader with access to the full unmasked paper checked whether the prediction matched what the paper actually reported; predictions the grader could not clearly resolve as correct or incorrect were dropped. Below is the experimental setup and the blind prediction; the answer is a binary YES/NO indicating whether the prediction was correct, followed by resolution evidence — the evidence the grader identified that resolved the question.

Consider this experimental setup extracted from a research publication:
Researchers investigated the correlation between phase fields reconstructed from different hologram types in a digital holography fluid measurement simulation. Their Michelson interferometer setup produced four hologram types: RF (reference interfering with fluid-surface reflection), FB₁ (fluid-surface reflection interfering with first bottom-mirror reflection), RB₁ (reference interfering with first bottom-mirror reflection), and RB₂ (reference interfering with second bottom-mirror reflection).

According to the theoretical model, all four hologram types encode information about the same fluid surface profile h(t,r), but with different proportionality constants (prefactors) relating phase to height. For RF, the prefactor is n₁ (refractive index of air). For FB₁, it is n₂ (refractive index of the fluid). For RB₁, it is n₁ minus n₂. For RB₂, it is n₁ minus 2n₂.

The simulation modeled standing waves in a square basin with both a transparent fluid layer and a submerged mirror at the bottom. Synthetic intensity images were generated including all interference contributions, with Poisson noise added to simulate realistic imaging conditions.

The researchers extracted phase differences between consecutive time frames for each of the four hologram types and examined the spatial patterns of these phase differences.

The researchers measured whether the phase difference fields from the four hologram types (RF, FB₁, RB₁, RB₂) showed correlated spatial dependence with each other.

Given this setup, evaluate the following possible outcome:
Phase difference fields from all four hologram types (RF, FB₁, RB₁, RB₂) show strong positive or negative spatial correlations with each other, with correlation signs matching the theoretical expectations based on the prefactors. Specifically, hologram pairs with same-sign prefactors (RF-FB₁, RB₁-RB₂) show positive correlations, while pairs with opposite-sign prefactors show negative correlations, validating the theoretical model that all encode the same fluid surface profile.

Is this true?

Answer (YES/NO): YES